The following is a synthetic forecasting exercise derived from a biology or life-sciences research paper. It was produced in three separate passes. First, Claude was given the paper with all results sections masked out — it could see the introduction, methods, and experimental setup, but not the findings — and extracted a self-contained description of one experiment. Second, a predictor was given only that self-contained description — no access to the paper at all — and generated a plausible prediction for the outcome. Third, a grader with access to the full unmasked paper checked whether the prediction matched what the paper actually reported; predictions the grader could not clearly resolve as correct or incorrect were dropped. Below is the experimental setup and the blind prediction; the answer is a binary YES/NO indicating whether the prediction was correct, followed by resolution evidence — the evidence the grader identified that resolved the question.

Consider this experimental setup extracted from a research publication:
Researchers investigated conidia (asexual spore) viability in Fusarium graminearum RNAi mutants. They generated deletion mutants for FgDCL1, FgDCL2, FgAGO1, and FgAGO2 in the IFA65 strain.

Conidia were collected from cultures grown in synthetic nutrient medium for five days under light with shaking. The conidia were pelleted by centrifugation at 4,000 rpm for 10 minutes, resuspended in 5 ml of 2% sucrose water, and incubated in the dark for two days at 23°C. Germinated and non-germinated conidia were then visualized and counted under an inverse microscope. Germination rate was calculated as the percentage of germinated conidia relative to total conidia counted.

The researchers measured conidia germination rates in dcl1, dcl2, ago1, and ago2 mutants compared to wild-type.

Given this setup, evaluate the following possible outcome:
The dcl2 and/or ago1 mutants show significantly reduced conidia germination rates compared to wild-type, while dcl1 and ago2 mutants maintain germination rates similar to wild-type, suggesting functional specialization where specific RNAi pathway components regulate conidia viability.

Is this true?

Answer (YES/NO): NO